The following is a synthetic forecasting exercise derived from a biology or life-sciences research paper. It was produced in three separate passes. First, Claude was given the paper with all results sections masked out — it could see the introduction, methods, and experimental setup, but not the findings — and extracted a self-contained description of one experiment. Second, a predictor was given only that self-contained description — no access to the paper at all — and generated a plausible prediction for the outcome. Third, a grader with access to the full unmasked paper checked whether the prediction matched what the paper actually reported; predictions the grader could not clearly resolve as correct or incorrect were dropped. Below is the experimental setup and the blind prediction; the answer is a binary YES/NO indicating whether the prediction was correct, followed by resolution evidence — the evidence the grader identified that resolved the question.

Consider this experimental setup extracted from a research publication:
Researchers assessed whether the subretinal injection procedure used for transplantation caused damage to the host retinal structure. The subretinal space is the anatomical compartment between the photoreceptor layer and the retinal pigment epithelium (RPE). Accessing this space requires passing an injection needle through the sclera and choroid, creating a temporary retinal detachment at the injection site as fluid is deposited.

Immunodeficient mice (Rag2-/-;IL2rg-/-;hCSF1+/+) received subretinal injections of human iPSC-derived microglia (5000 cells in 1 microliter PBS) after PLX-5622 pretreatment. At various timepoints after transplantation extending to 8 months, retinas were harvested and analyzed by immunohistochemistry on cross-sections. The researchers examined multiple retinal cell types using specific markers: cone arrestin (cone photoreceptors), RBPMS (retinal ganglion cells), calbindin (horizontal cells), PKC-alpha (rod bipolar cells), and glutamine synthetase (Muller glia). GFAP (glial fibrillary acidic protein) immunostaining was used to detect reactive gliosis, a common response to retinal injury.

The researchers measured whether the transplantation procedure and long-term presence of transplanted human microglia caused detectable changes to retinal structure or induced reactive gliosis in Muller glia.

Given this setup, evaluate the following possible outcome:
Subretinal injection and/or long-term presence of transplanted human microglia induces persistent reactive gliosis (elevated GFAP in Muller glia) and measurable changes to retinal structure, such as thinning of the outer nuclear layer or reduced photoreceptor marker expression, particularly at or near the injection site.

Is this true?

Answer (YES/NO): NO